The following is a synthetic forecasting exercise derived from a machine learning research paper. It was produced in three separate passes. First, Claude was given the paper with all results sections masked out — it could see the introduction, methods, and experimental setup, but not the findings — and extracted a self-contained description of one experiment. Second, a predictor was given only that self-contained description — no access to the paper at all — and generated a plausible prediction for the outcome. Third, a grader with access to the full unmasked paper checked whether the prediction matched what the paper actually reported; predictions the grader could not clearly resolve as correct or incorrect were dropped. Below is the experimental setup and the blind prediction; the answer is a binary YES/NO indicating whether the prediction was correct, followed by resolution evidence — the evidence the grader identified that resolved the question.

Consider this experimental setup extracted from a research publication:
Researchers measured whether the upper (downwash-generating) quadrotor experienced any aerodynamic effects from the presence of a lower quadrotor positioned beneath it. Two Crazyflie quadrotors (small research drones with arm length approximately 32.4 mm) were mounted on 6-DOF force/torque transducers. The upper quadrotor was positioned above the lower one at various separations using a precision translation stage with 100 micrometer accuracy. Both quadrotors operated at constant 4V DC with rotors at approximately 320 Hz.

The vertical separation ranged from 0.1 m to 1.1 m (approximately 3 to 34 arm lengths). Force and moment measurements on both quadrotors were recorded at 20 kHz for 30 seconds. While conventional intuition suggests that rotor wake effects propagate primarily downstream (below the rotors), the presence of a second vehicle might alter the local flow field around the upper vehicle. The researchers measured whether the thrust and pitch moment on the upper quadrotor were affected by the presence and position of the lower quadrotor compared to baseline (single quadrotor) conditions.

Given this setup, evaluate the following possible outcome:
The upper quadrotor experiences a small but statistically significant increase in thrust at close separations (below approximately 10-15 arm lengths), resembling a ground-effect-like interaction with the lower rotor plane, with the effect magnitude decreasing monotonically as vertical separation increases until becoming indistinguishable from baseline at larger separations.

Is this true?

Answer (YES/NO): NO